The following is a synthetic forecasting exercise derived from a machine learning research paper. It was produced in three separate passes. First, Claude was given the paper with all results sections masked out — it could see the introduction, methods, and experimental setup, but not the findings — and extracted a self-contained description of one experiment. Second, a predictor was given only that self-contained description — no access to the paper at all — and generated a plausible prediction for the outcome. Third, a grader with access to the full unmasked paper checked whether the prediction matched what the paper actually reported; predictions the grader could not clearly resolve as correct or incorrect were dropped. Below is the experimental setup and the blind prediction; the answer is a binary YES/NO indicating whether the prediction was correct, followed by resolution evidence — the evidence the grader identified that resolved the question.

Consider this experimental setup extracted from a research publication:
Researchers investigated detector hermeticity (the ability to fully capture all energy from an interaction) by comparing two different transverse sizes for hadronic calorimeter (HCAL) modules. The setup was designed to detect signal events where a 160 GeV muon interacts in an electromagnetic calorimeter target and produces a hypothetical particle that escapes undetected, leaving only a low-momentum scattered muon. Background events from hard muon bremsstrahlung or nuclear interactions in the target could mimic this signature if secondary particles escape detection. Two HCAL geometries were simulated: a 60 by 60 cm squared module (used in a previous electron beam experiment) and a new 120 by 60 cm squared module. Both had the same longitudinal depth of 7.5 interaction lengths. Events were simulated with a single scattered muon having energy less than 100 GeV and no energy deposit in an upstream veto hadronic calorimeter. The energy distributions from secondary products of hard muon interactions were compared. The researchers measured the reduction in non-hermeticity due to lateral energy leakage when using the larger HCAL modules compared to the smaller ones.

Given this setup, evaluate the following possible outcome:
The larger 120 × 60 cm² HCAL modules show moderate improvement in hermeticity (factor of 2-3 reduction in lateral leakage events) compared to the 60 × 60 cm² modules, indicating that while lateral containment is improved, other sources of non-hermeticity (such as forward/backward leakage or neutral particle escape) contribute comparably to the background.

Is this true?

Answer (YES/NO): NO